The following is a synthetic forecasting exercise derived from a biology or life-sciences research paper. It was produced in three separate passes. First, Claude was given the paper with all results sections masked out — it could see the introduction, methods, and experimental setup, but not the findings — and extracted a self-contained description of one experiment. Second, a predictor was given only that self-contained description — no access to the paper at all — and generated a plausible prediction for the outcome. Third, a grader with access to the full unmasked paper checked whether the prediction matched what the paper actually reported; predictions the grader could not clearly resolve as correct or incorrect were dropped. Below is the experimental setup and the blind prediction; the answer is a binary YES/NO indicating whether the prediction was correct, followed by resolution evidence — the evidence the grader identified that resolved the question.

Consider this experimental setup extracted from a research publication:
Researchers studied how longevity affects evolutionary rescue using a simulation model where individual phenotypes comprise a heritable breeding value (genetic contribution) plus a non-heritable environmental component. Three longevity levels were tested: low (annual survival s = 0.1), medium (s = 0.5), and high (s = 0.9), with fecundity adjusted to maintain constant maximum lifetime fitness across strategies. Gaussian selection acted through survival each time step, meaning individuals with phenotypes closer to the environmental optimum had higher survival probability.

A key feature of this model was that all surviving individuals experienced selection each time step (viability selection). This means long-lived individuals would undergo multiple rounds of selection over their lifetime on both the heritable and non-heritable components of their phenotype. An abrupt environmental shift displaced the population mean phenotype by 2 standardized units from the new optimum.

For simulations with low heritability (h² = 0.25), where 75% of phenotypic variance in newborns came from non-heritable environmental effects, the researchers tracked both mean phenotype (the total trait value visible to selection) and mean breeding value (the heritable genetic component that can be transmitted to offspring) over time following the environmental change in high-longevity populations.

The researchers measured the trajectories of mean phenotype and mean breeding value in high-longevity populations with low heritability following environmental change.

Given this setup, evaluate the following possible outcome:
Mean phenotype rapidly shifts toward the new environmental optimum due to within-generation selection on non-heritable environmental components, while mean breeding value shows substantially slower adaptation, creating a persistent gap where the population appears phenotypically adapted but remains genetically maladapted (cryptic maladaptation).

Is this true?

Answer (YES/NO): NO